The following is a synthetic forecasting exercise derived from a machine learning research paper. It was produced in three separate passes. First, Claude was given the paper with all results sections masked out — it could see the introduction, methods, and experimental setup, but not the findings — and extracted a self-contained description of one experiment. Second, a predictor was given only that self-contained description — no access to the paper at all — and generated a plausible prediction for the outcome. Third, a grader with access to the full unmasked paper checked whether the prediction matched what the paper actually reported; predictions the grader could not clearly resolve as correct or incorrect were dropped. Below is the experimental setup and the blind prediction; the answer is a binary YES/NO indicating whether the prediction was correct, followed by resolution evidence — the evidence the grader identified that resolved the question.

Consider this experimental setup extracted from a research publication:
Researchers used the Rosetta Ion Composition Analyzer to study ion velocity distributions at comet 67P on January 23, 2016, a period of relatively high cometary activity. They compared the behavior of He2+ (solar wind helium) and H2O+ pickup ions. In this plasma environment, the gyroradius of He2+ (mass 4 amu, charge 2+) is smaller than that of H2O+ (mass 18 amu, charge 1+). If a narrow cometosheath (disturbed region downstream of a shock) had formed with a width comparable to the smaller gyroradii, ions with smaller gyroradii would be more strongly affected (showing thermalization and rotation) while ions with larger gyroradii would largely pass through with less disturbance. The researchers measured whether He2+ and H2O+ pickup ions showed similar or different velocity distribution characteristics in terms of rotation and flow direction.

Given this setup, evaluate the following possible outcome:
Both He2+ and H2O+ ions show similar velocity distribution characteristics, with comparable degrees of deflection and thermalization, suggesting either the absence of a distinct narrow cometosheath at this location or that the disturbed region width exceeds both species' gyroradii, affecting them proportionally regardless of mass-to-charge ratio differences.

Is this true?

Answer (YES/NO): NO